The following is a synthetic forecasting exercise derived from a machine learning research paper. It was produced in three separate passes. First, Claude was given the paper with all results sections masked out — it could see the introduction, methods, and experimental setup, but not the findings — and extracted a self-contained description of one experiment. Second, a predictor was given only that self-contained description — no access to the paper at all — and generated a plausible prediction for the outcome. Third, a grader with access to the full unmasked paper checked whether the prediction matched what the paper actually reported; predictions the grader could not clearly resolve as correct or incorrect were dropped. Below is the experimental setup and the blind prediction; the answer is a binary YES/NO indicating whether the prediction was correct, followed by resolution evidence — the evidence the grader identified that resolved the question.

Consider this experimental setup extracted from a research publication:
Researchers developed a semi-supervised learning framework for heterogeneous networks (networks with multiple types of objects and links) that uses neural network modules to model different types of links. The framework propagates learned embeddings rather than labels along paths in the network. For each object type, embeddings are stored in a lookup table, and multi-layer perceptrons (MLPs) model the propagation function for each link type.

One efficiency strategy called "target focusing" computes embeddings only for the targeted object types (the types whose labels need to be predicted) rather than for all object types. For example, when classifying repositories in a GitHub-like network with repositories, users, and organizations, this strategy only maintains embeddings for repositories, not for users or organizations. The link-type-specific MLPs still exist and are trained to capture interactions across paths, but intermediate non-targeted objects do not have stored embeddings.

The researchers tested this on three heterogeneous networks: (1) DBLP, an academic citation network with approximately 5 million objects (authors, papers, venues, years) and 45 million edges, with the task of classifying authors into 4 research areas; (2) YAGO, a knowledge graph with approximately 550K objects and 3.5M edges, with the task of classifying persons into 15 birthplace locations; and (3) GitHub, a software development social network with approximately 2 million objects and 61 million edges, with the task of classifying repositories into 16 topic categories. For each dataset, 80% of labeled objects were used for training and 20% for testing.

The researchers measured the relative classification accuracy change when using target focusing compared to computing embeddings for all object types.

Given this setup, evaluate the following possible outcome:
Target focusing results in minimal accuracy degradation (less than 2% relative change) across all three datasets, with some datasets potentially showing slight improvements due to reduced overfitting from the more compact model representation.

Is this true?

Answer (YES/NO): NO